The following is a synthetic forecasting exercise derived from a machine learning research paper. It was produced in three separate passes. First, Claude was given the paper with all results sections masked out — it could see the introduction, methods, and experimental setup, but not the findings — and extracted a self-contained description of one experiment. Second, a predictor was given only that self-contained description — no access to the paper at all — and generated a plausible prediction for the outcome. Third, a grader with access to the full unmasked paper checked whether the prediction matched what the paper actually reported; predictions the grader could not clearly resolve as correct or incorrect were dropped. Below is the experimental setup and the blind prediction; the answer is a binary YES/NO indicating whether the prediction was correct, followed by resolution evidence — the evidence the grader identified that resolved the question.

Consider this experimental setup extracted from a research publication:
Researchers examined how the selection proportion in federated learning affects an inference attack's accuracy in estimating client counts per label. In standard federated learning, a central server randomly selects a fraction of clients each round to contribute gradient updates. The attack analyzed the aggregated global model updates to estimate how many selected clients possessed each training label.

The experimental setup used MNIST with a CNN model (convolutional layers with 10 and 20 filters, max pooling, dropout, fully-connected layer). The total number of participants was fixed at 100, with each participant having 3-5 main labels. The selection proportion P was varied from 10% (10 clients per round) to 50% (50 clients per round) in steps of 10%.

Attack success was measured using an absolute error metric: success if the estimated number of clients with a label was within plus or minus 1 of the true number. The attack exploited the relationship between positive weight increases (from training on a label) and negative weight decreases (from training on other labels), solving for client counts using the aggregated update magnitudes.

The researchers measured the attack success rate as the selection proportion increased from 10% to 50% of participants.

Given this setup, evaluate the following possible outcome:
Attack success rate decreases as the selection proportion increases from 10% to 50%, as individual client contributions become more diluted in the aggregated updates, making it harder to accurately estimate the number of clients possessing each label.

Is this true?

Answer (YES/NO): YES